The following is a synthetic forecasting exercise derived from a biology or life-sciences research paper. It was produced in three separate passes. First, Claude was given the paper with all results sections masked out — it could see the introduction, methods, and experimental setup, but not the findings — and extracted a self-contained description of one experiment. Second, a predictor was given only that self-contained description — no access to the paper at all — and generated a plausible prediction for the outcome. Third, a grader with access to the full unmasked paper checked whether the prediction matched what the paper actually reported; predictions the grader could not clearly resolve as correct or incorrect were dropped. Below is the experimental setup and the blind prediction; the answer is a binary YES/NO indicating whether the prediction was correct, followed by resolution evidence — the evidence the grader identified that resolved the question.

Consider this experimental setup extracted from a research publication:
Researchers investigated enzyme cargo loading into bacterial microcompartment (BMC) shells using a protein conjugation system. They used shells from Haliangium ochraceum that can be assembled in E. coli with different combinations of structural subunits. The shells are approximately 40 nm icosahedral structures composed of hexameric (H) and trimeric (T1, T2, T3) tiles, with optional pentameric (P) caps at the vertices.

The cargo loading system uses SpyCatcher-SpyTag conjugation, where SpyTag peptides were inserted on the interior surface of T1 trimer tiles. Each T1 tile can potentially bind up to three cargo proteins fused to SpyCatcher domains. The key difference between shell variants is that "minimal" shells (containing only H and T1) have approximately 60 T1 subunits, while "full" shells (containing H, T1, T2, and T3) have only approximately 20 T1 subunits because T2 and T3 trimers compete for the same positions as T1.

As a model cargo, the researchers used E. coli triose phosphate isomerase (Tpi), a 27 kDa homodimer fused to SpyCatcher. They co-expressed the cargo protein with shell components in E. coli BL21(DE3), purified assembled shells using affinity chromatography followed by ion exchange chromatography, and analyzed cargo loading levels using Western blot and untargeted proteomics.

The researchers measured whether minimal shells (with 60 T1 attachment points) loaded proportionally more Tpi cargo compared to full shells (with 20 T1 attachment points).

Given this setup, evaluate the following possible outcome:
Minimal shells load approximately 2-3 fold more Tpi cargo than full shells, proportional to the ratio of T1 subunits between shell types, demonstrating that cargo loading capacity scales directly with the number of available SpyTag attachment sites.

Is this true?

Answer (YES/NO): NO